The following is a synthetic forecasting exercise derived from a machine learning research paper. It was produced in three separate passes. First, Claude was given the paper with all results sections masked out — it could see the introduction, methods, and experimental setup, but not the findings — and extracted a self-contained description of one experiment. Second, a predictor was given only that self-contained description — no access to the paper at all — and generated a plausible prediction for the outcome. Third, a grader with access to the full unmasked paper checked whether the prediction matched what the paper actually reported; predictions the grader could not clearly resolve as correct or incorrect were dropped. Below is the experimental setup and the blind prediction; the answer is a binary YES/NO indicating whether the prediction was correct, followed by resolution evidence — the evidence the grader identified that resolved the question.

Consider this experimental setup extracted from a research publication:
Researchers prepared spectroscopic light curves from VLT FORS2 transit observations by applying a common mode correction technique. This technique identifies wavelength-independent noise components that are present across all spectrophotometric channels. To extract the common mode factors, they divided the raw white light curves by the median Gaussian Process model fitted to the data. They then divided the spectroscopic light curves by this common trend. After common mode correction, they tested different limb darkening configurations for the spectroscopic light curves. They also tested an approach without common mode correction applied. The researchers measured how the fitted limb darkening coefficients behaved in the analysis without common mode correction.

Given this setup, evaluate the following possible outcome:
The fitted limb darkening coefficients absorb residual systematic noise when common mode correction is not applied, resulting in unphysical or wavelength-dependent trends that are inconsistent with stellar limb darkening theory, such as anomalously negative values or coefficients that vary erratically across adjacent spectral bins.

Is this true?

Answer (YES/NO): NO